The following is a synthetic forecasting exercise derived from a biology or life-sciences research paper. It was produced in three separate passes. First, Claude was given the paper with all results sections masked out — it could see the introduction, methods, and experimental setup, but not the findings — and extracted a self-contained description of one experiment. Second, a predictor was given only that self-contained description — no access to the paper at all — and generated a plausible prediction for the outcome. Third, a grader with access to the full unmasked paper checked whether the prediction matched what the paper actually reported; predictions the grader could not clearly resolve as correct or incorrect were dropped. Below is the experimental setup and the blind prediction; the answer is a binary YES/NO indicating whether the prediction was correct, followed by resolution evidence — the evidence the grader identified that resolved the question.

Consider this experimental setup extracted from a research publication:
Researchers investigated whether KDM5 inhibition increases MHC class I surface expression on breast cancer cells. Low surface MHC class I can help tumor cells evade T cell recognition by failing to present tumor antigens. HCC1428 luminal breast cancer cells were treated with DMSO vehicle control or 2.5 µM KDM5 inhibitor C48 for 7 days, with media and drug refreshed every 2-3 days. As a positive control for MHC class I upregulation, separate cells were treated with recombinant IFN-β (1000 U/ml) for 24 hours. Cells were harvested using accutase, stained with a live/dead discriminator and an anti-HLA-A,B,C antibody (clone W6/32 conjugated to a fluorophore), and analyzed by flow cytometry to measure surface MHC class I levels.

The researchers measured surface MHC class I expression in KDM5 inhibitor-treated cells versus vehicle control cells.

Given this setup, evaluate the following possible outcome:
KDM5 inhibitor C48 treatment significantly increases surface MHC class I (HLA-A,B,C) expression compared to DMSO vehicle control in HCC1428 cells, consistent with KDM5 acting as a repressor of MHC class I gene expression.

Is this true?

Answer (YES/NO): YES